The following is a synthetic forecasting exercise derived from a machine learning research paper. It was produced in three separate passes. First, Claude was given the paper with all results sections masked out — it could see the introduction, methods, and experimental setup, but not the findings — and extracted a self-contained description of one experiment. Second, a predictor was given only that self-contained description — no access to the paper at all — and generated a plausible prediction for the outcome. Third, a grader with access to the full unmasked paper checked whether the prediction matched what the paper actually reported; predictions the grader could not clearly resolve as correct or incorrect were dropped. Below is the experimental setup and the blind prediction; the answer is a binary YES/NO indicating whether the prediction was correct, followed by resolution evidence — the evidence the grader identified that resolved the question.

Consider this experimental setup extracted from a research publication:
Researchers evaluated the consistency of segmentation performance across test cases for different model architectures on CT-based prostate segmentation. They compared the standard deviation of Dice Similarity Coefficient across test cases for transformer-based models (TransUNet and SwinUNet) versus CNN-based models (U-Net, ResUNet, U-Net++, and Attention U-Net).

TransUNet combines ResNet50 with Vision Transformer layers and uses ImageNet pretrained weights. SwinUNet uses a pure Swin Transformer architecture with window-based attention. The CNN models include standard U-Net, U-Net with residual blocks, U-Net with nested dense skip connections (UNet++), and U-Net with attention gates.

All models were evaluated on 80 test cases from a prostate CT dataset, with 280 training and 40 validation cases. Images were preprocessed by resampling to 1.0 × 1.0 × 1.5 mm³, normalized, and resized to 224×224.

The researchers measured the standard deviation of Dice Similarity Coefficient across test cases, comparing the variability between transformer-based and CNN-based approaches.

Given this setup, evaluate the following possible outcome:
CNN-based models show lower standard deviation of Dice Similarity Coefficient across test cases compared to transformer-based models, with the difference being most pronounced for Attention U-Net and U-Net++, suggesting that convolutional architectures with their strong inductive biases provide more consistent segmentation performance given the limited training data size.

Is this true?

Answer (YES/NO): NO